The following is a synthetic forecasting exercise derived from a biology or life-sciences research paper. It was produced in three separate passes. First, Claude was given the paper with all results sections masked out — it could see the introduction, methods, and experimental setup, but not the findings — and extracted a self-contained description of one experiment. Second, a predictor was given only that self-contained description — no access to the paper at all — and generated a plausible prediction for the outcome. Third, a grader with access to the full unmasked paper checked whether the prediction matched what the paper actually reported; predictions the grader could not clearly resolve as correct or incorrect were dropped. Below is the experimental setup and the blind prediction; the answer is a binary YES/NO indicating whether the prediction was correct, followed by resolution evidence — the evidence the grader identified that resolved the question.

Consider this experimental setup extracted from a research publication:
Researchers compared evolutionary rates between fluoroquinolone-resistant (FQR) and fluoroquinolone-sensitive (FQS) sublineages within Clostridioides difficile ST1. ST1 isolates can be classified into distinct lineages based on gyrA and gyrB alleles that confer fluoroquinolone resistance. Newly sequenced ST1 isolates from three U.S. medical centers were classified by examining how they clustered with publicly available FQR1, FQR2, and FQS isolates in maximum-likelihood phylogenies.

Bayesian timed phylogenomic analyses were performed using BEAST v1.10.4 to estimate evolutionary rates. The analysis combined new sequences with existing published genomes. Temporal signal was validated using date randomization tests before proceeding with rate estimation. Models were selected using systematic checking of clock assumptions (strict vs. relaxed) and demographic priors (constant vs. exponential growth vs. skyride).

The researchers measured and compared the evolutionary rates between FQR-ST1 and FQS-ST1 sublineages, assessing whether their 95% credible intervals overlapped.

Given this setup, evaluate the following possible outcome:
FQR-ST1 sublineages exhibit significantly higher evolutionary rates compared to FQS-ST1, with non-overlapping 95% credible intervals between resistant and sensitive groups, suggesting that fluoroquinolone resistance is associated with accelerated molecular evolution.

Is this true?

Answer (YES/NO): YES